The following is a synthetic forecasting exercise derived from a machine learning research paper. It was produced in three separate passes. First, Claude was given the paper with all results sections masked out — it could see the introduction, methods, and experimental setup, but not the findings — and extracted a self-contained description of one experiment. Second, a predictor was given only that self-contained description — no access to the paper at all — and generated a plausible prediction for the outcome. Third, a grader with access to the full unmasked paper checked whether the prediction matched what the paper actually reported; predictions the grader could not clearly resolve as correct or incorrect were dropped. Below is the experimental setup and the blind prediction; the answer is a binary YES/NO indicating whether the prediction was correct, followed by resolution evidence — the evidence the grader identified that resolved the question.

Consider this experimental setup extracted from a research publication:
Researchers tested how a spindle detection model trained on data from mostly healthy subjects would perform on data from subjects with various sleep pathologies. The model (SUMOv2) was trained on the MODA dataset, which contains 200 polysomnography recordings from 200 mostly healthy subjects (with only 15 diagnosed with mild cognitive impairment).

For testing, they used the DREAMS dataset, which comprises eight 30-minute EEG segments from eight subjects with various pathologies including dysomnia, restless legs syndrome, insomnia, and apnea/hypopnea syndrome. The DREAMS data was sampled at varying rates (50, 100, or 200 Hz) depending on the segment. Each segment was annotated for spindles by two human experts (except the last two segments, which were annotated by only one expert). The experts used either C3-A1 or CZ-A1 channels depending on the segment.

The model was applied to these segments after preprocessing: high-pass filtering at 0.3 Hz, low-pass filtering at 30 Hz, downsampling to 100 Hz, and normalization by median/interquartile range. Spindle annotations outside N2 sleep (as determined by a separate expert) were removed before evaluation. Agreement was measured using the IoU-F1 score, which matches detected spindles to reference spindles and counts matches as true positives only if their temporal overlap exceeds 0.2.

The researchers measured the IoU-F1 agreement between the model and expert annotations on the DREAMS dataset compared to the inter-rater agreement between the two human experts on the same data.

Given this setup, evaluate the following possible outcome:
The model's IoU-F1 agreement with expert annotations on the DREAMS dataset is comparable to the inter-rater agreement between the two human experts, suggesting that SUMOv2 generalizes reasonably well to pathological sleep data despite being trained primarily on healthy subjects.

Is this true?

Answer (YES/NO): YES